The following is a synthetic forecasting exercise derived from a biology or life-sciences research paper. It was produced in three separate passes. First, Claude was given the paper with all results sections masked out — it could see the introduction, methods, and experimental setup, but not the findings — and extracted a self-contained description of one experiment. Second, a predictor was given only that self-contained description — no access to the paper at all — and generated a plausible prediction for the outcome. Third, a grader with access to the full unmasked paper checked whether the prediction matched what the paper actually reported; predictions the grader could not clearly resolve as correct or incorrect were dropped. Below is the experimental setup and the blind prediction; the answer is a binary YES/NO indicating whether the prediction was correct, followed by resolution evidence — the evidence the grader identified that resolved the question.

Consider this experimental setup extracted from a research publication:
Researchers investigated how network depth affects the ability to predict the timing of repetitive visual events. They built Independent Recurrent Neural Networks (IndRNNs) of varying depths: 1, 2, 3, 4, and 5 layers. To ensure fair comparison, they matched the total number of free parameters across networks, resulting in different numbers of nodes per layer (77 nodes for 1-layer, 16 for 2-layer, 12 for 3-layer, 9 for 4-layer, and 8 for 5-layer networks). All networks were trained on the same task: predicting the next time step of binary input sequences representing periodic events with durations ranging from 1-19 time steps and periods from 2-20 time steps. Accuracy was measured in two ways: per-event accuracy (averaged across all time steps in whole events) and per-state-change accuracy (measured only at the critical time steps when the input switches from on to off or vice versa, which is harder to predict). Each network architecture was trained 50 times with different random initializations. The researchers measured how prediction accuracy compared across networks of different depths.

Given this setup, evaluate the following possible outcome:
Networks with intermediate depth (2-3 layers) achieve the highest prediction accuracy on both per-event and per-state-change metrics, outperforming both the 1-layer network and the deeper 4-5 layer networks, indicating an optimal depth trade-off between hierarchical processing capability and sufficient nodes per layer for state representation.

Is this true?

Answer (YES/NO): NO